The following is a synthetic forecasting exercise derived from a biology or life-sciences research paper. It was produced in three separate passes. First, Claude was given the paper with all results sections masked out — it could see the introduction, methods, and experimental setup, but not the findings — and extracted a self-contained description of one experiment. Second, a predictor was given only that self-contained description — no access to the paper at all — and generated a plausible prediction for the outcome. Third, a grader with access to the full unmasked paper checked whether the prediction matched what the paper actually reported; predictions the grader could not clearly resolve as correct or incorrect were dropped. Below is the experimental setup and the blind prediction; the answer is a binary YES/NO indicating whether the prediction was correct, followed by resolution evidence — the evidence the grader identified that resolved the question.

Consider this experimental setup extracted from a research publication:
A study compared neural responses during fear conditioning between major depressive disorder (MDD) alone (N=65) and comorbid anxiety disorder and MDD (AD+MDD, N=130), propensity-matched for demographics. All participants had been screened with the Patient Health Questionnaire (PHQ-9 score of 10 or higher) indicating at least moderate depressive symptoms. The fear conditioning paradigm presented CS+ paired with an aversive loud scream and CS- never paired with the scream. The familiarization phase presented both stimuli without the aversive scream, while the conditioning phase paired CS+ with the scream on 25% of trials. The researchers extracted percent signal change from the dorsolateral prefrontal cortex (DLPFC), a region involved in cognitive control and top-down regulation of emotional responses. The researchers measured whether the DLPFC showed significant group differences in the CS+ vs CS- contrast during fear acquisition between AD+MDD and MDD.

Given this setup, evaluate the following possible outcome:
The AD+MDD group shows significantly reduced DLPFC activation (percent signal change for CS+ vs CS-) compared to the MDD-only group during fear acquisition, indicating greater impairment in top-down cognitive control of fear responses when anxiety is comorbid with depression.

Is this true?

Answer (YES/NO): NO